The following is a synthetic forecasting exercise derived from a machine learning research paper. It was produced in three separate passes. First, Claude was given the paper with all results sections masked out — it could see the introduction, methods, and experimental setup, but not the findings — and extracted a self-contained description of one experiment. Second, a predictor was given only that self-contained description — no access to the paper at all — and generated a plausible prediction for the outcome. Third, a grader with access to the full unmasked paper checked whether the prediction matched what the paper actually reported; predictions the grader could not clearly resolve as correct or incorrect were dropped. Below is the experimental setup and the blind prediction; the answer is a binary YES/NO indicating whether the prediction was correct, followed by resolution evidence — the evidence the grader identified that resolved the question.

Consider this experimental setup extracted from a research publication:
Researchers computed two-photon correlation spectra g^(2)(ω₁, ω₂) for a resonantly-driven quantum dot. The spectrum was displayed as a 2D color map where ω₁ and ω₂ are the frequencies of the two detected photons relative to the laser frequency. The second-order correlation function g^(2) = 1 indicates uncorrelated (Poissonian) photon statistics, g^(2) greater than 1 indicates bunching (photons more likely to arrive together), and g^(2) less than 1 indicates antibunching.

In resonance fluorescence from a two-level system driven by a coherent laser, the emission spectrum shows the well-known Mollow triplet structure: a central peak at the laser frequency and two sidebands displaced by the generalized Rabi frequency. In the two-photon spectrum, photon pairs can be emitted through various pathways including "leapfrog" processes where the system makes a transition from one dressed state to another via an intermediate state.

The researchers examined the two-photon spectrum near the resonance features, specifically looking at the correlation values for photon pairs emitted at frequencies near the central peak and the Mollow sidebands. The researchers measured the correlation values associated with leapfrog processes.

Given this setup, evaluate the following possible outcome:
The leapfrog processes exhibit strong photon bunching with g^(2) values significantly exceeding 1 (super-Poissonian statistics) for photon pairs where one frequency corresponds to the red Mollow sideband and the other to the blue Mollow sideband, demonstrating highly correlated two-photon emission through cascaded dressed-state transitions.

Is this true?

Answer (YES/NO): YES